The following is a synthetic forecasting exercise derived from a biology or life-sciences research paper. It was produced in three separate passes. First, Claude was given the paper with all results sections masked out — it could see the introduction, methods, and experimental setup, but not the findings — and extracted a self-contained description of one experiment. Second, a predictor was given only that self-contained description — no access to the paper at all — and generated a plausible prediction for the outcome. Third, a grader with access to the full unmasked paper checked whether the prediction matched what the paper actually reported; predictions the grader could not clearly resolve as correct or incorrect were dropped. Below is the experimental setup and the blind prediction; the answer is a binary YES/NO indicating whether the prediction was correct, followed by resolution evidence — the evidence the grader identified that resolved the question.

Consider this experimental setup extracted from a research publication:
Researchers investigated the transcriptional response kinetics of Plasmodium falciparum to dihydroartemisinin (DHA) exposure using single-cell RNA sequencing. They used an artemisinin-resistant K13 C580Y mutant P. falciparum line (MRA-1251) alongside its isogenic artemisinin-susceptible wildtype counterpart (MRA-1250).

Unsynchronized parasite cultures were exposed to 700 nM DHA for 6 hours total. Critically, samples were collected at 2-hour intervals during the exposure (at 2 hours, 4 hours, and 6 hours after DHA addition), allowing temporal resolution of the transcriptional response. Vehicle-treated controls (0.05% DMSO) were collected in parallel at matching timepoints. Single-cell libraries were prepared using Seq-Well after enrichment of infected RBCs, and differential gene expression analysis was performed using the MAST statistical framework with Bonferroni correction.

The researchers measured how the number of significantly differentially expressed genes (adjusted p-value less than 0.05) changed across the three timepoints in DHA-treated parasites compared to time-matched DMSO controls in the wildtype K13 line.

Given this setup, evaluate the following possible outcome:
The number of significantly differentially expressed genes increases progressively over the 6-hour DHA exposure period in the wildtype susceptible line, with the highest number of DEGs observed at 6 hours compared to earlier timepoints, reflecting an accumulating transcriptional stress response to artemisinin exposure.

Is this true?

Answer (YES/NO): YES